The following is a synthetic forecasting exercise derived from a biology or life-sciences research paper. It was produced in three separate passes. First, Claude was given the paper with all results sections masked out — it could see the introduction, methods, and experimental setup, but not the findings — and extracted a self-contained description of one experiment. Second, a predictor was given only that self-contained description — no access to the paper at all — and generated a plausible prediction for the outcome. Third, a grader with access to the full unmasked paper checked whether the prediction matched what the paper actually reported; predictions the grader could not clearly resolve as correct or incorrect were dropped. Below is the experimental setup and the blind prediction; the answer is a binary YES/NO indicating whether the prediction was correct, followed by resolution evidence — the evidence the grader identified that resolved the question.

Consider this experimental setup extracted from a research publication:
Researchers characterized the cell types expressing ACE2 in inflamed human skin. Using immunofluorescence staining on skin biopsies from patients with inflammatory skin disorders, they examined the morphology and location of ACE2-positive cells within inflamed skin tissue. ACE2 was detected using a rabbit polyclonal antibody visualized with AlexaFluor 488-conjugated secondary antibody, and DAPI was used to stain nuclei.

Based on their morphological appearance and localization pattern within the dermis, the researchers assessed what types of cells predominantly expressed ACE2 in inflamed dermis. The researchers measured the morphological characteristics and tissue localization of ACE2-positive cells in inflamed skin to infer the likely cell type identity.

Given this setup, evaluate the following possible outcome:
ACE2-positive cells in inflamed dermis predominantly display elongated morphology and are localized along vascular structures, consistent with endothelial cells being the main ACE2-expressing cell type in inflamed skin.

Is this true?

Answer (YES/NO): NO